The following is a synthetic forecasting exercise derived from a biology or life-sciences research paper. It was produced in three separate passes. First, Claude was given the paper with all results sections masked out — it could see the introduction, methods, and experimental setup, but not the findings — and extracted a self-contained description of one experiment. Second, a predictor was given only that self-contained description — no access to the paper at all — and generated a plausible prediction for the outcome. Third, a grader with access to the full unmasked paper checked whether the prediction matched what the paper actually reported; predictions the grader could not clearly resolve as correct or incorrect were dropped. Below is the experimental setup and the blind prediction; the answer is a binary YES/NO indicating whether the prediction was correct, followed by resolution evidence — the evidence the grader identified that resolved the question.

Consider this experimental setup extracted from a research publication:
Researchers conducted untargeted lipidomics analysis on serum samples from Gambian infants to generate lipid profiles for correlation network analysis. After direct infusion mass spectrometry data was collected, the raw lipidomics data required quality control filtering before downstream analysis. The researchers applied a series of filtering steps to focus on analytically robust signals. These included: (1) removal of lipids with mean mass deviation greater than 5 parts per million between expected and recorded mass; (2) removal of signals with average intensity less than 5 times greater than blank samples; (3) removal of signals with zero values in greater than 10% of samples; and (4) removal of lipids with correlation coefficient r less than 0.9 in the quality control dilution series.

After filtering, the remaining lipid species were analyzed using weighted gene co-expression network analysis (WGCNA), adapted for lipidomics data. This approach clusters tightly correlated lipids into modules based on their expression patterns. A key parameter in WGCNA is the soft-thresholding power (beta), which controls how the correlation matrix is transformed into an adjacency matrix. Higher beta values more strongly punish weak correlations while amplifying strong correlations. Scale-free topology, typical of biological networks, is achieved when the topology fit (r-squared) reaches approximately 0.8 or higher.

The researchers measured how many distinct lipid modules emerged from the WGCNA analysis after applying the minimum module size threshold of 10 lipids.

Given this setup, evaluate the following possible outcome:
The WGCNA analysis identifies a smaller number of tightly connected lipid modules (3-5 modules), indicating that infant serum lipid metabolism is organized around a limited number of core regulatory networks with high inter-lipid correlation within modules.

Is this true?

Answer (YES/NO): NO